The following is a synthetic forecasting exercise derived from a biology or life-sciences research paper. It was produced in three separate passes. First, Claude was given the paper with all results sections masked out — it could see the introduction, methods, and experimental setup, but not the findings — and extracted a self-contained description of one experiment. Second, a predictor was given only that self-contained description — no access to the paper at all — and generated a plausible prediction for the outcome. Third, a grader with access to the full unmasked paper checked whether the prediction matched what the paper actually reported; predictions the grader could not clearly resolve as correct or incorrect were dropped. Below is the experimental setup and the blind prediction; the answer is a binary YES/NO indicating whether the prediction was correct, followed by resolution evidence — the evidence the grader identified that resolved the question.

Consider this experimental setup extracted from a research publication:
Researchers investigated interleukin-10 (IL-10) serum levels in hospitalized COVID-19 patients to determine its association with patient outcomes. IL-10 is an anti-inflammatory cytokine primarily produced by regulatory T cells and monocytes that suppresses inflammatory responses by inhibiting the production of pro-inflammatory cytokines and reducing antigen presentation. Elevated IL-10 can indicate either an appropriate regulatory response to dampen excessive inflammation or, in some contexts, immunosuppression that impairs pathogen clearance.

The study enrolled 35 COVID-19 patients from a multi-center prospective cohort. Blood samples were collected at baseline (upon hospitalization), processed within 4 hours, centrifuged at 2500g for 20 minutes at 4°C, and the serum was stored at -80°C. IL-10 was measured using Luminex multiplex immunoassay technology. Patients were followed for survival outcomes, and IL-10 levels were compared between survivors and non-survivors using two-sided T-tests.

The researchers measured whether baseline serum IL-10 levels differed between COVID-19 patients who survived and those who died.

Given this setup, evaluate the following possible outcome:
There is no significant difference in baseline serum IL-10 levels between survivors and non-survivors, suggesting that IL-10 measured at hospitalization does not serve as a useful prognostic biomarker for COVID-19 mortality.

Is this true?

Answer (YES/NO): NO